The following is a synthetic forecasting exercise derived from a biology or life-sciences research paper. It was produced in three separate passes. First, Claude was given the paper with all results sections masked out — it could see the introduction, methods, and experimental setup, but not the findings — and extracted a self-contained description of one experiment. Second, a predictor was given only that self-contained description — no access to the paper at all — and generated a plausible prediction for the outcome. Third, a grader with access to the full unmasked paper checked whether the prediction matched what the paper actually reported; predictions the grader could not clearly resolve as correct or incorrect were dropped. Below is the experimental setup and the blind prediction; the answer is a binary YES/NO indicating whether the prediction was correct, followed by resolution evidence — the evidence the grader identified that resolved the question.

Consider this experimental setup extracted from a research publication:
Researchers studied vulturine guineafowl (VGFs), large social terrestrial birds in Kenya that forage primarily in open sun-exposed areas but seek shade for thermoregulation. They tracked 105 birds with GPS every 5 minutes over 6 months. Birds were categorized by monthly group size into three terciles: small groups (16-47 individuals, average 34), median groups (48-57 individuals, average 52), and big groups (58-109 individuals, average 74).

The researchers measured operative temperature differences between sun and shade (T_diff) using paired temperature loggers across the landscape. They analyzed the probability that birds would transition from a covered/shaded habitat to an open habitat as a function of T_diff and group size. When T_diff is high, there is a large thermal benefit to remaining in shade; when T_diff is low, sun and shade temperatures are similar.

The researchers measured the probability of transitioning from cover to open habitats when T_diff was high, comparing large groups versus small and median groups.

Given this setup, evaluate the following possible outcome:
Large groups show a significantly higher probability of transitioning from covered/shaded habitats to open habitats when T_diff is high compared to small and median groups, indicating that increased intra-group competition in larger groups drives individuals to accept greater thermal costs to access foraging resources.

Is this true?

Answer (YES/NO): NO